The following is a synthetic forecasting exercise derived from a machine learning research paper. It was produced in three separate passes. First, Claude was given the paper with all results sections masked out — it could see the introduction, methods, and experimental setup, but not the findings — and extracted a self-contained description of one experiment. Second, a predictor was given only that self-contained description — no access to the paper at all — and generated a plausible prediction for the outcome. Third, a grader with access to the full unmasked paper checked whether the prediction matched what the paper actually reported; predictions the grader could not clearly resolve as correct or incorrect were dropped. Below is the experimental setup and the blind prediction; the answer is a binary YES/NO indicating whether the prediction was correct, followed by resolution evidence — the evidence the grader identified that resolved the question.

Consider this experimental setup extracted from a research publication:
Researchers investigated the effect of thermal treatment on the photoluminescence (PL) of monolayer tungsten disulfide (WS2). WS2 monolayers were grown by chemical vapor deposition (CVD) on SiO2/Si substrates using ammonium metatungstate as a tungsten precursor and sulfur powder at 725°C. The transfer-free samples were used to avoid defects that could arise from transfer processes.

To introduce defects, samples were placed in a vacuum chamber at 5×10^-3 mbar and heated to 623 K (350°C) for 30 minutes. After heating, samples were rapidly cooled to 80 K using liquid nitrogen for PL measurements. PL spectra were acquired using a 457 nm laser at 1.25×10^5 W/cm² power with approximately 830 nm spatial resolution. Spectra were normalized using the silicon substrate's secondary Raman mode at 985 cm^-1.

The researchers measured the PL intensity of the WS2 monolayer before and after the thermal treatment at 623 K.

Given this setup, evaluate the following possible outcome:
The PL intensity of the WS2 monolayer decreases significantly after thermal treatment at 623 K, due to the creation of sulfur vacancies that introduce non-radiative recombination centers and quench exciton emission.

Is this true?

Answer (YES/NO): YES